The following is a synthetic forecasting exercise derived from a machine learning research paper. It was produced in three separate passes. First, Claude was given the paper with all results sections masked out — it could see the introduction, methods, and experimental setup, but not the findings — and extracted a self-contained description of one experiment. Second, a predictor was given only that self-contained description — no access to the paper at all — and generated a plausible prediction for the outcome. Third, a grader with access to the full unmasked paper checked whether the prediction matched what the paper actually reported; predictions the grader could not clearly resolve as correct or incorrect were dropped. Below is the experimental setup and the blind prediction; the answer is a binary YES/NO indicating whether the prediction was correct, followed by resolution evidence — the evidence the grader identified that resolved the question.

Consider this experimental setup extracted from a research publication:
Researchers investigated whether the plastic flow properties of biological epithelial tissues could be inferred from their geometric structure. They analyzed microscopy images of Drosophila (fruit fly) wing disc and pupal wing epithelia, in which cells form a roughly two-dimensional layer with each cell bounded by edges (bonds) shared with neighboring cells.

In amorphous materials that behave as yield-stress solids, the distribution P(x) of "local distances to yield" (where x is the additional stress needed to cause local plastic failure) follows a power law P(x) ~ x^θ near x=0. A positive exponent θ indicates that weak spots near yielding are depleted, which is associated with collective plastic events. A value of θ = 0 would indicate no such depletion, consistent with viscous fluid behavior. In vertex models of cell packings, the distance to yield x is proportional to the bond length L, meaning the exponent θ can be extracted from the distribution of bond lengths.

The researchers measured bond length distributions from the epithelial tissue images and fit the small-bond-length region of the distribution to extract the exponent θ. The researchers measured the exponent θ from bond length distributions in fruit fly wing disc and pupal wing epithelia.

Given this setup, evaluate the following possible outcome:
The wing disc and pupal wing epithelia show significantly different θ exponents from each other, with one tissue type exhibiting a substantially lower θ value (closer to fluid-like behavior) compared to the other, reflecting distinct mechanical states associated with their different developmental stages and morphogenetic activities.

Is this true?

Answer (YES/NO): NO